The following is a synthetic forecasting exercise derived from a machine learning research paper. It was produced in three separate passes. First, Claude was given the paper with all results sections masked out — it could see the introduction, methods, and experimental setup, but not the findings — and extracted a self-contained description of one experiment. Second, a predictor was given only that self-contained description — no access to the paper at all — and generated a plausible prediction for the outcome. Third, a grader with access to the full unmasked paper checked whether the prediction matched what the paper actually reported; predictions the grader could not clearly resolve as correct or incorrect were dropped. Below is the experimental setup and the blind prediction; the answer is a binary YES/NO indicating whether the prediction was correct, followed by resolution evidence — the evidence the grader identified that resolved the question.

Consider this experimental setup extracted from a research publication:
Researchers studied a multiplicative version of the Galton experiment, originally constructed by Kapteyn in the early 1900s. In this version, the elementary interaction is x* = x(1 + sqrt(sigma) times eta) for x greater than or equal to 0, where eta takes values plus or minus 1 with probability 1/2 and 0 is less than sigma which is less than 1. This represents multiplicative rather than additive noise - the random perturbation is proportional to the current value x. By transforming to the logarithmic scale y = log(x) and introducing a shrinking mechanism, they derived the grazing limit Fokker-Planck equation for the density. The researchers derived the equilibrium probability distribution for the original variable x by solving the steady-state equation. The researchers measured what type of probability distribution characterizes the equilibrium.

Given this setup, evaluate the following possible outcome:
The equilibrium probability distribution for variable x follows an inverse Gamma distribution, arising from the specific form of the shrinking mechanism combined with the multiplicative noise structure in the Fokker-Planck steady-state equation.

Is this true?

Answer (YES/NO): NO